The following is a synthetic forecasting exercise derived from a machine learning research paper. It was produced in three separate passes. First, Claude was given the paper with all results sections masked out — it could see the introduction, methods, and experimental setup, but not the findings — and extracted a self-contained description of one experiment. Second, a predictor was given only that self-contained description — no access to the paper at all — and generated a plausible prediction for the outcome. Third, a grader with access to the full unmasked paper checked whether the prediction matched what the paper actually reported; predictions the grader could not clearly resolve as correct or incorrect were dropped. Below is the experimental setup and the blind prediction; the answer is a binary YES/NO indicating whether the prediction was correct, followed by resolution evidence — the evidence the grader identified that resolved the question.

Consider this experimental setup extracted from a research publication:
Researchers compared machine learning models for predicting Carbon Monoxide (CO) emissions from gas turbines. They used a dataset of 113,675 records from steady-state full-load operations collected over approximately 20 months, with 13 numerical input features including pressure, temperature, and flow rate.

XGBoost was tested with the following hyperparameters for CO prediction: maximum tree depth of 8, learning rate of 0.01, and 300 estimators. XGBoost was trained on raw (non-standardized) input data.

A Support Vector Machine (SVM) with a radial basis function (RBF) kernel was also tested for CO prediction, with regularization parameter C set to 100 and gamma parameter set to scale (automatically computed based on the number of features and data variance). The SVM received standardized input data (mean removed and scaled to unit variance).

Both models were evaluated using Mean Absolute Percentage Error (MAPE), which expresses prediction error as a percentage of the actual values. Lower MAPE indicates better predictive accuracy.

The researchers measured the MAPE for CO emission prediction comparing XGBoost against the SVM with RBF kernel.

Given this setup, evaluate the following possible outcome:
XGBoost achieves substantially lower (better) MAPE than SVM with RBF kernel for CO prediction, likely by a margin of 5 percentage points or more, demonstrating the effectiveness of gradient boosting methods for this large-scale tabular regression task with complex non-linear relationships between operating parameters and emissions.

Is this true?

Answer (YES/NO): YES